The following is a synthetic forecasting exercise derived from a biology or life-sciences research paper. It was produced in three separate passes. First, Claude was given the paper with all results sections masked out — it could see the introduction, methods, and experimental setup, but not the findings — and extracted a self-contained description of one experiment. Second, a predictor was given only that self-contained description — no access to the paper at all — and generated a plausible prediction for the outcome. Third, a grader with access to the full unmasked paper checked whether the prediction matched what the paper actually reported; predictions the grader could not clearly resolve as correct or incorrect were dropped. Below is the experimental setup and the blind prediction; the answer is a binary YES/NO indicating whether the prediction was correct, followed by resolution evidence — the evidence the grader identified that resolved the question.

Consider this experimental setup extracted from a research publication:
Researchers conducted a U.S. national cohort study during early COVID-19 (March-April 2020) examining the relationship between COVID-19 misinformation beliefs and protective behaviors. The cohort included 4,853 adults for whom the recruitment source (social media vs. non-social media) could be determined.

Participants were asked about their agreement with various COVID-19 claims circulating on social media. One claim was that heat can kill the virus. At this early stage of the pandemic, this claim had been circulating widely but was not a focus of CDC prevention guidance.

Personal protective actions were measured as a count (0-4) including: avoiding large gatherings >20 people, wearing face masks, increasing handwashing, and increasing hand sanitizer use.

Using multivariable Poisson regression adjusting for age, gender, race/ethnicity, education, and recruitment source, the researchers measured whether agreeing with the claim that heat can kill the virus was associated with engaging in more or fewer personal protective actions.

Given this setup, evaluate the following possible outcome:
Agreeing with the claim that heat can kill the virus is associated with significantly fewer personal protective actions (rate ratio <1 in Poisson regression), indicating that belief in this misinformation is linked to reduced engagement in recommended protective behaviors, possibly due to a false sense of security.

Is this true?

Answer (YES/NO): NO